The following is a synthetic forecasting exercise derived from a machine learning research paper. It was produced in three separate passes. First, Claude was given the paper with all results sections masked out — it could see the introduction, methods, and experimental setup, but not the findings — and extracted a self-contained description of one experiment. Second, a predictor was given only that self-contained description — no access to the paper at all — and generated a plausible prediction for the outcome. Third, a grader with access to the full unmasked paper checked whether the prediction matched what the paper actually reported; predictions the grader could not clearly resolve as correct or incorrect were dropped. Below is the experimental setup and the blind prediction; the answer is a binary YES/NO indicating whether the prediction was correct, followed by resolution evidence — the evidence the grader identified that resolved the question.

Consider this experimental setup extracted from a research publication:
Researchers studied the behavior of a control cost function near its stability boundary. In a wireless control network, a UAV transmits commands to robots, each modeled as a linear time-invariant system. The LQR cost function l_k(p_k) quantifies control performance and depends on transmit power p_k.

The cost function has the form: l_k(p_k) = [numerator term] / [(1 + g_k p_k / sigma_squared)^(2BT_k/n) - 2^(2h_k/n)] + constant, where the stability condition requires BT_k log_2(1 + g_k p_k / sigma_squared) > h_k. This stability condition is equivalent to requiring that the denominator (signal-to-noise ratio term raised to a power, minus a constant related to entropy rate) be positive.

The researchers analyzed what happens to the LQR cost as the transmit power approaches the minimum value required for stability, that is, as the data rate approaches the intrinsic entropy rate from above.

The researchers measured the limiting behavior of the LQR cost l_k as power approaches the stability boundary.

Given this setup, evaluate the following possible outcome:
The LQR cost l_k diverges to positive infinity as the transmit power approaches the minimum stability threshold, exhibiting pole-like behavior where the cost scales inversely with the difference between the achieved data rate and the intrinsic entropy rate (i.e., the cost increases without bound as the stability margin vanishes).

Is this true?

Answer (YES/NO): YES